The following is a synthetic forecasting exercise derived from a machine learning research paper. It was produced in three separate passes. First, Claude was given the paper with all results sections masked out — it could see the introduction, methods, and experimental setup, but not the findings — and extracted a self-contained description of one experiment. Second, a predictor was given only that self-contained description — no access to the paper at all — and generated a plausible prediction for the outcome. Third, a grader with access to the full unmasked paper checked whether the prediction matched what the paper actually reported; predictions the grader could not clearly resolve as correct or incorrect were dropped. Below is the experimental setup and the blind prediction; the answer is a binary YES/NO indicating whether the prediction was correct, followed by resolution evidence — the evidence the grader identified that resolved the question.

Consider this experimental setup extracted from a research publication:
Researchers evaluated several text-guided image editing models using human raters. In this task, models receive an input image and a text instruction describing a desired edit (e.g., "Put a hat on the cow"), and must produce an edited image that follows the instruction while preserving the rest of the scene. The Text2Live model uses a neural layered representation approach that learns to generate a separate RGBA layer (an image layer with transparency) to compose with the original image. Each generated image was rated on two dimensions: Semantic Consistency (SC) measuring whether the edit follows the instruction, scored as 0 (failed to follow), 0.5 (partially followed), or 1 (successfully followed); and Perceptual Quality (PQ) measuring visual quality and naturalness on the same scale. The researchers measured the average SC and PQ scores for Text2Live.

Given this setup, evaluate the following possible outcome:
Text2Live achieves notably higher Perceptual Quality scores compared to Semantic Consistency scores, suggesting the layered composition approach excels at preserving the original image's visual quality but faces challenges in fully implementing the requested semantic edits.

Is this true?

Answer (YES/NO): YES